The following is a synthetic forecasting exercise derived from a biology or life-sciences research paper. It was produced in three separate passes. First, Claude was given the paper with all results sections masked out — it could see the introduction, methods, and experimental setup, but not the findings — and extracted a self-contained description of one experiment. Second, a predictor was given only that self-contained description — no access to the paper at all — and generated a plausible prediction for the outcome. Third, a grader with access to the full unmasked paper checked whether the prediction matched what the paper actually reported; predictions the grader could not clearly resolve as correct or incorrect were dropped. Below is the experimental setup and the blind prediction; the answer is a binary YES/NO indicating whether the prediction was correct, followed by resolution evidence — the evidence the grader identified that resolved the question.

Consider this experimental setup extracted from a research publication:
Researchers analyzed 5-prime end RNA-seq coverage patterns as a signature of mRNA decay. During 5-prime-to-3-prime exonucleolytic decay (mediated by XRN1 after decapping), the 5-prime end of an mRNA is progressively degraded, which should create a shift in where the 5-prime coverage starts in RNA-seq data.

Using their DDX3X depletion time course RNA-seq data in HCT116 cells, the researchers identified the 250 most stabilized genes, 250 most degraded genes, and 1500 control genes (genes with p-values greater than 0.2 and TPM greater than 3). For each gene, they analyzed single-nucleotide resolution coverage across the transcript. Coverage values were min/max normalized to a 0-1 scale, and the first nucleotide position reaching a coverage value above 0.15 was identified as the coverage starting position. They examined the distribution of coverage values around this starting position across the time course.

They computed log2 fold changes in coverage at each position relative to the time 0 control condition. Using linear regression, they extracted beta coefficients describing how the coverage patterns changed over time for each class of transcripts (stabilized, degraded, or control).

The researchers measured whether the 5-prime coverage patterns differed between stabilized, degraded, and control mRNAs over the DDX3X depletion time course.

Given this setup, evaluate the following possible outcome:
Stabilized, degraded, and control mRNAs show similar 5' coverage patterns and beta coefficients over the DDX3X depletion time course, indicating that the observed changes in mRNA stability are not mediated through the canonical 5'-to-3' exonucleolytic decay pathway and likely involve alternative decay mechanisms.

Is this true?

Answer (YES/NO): NO